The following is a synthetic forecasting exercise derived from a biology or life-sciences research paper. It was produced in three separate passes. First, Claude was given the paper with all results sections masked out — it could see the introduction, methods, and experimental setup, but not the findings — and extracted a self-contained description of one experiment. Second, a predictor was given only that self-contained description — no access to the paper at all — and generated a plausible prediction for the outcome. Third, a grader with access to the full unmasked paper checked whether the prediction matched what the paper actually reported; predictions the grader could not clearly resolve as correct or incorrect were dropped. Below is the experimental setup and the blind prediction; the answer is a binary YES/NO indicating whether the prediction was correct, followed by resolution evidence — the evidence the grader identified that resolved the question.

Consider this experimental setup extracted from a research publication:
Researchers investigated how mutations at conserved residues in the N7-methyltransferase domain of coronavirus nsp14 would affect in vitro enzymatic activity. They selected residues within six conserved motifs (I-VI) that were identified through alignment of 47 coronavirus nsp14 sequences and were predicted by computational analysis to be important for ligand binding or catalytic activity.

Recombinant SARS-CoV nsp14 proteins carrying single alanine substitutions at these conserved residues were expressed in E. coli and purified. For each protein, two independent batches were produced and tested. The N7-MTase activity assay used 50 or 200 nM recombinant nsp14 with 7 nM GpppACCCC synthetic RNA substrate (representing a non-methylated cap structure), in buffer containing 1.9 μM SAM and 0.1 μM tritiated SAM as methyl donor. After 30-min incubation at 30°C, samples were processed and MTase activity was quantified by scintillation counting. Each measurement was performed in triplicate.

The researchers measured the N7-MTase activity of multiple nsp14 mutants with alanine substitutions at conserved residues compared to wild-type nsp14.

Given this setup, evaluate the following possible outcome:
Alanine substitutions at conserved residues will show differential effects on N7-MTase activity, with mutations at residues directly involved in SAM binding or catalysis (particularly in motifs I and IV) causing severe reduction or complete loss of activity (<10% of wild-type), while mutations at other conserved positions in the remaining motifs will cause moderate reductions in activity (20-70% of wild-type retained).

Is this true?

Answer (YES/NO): NO